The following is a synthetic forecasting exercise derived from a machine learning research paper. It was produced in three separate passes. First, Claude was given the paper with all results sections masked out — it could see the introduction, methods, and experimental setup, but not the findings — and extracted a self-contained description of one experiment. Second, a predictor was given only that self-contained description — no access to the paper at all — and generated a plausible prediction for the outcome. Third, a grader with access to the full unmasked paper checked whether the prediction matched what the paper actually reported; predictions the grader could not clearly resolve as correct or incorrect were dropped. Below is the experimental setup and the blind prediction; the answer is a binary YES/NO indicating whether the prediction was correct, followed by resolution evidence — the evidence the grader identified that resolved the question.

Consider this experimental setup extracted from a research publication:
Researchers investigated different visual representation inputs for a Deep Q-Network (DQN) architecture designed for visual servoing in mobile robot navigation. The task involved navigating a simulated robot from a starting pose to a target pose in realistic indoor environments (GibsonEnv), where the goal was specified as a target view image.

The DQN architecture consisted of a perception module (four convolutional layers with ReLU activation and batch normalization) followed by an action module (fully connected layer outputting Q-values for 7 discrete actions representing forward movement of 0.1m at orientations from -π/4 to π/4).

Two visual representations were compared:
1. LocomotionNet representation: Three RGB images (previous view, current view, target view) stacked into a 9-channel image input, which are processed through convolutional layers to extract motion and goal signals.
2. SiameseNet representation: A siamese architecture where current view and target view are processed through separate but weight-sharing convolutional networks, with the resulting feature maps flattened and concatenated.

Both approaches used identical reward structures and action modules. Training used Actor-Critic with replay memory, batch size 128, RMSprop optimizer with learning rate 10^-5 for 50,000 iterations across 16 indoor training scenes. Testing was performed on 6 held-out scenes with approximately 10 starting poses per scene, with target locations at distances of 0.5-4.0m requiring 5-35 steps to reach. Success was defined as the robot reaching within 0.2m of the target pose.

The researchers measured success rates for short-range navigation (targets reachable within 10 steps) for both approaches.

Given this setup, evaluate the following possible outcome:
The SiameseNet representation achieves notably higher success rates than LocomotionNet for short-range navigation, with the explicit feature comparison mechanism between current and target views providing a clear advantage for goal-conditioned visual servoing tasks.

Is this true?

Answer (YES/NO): NO